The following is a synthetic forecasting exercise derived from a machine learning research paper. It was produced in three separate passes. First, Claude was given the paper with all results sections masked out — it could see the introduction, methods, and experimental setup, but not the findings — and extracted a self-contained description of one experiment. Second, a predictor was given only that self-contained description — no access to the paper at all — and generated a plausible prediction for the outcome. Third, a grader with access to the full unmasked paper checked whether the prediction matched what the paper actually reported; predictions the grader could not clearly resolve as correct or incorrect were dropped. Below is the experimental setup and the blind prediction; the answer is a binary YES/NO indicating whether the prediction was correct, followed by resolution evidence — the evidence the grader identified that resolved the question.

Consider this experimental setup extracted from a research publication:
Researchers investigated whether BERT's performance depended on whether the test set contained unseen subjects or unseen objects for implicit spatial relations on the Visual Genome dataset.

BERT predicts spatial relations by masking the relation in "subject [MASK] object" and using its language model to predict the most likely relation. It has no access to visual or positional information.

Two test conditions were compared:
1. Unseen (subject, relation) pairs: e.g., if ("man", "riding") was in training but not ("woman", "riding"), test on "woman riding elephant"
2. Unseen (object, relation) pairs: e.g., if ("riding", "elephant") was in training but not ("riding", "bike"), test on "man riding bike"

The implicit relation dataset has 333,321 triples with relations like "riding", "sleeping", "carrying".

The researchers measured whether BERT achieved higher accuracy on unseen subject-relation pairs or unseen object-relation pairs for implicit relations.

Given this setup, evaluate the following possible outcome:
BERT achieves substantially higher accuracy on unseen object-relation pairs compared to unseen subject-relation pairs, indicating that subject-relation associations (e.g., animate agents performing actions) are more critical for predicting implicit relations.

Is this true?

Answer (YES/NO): YES